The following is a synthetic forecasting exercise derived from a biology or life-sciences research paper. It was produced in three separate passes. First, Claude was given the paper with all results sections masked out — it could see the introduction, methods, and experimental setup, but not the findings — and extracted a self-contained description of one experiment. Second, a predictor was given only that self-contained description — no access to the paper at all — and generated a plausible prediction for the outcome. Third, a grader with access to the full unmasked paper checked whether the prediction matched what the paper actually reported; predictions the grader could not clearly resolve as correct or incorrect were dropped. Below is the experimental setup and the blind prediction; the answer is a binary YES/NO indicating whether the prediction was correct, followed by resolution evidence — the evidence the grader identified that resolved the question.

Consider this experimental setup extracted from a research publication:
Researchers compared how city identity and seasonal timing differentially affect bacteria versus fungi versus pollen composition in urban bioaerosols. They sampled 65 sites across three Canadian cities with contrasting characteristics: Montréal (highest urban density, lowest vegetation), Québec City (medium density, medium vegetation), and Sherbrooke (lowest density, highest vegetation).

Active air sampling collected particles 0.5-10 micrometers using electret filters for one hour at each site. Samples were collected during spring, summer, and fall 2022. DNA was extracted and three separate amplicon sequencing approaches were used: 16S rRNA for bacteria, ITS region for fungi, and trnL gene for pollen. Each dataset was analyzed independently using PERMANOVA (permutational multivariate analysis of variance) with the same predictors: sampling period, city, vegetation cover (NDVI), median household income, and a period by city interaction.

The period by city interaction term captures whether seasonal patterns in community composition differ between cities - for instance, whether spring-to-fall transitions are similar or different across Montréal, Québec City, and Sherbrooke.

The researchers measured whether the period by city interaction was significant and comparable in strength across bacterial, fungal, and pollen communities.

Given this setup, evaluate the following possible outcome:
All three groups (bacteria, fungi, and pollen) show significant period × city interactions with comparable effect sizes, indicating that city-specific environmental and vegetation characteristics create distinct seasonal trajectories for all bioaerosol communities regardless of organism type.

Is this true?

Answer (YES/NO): NO